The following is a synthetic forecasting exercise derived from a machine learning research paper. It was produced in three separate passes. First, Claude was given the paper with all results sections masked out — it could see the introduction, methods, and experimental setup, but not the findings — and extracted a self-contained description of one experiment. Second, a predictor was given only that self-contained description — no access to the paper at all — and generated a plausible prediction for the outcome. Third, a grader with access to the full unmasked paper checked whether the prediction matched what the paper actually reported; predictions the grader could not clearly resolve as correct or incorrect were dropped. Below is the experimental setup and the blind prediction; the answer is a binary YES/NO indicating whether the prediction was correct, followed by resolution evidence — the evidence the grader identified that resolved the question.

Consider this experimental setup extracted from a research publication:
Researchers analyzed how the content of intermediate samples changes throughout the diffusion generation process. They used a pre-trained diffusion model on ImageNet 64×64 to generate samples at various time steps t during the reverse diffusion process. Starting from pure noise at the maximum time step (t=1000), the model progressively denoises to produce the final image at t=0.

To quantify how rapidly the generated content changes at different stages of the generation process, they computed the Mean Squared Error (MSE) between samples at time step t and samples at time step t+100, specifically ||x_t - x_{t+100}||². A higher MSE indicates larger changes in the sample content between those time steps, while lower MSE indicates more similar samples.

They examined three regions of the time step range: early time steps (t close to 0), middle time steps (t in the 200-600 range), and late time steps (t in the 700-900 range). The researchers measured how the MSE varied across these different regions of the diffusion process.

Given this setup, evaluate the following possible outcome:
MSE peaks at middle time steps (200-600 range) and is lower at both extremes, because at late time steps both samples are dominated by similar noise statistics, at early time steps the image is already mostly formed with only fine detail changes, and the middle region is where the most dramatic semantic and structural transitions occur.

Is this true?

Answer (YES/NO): YES